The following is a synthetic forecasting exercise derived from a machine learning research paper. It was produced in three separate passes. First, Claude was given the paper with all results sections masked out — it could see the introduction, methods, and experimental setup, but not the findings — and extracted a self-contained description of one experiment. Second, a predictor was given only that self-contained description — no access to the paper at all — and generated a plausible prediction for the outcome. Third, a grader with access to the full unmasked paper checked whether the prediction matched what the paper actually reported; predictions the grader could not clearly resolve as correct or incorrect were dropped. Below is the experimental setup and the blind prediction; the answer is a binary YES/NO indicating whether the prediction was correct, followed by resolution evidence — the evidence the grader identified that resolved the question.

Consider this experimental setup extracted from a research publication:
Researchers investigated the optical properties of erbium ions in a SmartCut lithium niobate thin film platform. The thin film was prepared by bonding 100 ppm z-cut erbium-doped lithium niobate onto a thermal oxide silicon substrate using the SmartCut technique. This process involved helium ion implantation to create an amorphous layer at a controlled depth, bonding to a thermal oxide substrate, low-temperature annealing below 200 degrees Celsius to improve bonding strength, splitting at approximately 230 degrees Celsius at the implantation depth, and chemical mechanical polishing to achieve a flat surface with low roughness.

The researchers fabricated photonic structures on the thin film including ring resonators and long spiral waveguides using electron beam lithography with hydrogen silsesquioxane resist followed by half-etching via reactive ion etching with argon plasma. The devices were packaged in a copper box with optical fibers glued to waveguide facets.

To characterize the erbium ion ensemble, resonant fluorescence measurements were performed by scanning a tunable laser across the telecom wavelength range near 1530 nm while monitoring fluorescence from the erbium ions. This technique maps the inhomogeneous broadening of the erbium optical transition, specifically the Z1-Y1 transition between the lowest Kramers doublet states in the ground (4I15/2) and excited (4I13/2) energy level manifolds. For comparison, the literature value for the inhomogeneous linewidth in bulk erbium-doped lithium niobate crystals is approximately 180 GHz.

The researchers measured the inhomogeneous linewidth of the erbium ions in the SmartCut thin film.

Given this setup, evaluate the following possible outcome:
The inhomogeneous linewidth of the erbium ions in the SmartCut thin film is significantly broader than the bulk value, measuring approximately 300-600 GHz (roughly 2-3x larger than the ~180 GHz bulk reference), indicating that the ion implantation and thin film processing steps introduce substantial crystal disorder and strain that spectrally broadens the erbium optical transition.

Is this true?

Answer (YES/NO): NO